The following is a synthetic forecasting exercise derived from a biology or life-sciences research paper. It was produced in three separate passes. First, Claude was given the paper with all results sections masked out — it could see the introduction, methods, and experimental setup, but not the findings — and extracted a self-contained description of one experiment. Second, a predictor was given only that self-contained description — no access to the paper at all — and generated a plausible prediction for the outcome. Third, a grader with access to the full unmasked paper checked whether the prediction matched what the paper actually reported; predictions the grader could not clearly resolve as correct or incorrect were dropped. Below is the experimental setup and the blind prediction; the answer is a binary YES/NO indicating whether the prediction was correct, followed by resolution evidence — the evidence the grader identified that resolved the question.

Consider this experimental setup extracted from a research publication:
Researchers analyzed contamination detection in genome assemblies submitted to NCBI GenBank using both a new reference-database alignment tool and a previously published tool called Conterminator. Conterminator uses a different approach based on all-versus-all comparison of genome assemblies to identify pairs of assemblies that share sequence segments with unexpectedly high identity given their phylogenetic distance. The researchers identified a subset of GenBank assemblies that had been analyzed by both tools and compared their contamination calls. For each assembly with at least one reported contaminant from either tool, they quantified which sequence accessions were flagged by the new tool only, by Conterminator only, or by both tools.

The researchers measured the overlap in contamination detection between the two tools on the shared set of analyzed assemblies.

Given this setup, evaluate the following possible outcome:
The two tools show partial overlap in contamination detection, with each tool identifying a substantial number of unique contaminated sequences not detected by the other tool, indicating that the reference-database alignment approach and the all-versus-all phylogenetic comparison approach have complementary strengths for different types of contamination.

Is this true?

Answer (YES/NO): NO